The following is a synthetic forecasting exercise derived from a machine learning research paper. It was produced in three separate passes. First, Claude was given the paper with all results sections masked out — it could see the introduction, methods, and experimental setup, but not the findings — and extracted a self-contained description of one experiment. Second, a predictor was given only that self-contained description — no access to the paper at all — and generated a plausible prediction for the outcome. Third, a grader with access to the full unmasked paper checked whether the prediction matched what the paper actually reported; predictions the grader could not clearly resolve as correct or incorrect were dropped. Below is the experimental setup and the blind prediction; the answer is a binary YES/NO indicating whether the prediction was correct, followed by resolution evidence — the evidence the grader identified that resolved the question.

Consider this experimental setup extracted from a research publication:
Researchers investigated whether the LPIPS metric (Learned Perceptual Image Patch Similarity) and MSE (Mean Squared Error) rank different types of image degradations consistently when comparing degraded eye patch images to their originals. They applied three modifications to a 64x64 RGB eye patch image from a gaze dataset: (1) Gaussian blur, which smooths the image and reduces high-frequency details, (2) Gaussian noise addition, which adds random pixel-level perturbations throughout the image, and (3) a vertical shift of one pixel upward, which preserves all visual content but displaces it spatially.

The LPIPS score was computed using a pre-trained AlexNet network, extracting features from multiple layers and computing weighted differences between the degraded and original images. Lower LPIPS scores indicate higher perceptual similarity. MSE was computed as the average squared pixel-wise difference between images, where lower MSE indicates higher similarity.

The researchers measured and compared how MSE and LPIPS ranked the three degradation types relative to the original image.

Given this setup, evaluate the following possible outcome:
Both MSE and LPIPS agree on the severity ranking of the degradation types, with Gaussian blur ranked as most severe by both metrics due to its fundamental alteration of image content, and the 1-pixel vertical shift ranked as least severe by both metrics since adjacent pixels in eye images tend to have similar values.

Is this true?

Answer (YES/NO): NO